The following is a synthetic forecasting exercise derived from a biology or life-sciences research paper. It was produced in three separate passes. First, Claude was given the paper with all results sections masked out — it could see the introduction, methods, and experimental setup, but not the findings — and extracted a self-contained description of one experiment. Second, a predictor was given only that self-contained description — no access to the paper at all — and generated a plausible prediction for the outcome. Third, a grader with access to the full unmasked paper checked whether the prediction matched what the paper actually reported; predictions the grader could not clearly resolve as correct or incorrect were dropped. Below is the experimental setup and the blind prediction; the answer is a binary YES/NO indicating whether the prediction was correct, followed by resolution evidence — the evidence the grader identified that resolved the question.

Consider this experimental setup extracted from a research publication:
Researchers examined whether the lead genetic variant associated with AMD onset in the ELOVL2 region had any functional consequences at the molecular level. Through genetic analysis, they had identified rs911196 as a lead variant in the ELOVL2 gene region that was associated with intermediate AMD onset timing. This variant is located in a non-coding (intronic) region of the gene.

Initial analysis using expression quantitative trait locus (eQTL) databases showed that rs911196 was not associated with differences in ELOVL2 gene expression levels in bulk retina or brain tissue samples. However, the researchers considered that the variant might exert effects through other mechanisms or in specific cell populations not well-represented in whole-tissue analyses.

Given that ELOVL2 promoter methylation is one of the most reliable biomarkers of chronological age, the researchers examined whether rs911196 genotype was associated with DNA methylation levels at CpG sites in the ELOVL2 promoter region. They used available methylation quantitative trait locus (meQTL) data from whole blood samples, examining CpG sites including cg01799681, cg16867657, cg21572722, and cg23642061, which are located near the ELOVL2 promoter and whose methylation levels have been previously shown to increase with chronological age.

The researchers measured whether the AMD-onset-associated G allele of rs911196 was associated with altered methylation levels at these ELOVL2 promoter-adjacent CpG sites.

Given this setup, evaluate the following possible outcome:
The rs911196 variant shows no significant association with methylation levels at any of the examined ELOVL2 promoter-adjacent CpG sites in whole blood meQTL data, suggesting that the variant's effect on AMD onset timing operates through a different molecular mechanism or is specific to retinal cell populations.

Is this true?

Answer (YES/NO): NO